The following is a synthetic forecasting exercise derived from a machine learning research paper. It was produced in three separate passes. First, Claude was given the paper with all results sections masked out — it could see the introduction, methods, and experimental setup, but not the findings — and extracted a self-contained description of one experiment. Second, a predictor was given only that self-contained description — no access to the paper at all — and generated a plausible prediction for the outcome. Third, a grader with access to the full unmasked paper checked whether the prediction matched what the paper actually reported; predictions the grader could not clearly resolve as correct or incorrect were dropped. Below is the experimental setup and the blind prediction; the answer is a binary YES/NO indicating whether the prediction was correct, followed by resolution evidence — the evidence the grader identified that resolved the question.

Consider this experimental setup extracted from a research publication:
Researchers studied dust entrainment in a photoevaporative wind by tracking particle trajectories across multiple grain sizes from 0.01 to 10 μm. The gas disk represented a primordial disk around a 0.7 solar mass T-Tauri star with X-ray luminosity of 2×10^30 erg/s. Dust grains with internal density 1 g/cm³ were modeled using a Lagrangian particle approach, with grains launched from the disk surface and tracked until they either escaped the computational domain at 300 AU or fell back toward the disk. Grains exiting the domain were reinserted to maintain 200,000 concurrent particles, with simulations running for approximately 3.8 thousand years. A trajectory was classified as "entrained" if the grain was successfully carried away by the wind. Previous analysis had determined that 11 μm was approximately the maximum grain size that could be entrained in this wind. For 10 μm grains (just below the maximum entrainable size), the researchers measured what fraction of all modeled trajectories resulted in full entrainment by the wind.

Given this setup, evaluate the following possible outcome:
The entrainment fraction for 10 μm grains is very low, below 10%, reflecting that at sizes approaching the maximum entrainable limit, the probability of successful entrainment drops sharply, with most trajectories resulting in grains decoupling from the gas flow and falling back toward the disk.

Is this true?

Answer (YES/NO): YES